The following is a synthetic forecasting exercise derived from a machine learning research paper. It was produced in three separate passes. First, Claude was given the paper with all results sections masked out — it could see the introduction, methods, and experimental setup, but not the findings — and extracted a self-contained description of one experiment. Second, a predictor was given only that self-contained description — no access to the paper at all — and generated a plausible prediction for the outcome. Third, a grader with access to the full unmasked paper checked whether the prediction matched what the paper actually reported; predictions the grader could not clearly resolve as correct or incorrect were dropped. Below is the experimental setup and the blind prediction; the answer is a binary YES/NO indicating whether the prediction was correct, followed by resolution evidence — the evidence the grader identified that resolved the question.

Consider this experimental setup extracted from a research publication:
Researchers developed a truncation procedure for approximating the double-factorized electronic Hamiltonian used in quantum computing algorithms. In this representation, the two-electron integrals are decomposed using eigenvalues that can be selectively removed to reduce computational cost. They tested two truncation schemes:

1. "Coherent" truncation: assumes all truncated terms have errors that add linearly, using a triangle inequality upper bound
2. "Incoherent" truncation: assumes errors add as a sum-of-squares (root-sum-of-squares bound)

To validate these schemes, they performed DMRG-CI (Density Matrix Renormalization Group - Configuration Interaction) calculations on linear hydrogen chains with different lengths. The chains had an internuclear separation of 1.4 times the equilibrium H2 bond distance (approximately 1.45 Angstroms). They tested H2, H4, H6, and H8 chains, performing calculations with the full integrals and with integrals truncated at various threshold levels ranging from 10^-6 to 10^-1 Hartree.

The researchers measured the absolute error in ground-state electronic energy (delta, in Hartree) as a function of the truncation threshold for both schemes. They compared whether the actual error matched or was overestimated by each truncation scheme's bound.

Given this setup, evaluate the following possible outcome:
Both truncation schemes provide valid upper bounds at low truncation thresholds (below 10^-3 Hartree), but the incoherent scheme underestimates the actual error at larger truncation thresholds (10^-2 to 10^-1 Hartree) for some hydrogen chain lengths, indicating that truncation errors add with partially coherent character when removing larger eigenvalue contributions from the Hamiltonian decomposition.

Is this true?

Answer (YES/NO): NO